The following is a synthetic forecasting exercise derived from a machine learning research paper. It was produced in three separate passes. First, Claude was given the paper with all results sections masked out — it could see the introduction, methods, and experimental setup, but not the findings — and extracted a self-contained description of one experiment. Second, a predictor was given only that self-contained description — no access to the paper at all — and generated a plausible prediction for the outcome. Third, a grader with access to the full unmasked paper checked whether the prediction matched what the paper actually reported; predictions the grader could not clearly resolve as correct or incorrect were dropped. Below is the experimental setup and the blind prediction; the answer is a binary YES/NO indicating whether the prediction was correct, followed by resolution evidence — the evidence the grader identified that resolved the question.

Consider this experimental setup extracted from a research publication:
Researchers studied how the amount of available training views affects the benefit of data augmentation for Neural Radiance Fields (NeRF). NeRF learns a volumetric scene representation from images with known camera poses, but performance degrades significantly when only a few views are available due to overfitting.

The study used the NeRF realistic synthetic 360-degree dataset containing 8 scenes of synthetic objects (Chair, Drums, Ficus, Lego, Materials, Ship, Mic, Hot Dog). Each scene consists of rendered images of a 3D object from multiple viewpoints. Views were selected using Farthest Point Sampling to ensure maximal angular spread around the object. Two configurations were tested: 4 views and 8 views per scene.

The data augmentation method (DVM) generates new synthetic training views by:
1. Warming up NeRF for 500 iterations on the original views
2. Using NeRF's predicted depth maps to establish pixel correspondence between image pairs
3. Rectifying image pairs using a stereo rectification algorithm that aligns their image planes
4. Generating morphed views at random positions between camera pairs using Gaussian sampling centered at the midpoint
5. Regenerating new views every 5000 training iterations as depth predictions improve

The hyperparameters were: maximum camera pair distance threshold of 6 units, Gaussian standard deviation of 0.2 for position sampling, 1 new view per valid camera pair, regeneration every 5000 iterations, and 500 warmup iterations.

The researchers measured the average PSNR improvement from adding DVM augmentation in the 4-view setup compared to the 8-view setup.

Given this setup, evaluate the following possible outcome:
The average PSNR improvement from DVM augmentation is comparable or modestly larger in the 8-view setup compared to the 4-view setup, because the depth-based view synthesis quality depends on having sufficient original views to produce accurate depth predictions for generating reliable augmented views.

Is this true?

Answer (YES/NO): NO